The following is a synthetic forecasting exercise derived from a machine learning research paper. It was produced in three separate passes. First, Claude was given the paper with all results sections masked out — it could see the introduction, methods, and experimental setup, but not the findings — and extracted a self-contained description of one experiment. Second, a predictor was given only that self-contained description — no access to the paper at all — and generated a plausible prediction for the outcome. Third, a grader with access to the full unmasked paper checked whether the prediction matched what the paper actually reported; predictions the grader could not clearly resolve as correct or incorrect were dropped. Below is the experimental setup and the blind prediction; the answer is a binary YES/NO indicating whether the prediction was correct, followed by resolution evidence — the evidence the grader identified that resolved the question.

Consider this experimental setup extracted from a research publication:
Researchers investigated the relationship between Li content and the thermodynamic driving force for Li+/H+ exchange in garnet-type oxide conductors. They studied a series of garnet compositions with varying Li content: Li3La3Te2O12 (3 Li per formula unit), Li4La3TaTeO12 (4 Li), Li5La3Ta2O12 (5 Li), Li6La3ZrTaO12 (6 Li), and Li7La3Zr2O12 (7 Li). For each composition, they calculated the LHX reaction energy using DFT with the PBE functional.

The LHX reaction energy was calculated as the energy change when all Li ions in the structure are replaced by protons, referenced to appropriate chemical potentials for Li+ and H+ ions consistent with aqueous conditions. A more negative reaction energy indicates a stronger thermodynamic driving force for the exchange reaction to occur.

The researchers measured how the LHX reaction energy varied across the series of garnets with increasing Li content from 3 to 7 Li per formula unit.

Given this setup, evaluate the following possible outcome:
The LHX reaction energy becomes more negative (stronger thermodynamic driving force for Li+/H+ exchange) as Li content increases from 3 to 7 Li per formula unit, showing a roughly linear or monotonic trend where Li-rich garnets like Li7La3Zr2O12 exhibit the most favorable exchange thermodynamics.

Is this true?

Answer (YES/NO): YES